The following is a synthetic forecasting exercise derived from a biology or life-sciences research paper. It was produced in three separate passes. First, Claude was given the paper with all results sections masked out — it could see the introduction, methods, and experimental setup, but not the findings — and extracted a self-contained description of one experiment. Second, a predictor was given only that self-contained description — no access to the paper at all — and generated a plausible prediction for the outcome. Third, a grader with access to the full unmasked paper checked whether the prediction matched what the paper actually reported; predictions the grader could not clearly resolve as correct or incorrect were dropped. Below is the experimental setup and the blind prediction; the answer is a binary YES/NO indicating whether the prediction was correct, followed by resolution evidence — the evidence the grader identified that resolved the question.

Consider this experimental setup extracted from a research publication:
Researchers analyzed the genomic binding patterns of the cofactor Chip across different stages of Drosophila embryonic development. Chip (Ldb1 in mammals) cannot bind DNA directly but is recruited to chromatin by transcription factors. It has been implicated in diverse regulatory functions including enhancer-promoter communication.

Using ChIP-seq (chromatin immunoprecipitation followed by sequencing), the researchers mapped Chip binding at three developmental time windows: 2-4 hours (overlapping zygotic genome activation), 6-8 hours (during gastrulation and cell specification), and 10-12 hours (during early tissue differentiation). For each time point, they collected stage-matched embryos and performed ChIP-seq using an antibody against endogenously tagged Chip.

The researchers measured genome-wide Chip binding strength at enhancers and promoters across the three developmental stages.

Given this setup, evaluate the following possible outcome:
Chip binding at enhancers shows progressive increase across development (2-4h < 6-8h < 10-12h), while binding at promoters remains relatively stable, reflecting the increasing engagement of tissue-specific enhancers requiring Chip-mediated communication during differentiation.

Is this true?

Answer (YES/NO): NO